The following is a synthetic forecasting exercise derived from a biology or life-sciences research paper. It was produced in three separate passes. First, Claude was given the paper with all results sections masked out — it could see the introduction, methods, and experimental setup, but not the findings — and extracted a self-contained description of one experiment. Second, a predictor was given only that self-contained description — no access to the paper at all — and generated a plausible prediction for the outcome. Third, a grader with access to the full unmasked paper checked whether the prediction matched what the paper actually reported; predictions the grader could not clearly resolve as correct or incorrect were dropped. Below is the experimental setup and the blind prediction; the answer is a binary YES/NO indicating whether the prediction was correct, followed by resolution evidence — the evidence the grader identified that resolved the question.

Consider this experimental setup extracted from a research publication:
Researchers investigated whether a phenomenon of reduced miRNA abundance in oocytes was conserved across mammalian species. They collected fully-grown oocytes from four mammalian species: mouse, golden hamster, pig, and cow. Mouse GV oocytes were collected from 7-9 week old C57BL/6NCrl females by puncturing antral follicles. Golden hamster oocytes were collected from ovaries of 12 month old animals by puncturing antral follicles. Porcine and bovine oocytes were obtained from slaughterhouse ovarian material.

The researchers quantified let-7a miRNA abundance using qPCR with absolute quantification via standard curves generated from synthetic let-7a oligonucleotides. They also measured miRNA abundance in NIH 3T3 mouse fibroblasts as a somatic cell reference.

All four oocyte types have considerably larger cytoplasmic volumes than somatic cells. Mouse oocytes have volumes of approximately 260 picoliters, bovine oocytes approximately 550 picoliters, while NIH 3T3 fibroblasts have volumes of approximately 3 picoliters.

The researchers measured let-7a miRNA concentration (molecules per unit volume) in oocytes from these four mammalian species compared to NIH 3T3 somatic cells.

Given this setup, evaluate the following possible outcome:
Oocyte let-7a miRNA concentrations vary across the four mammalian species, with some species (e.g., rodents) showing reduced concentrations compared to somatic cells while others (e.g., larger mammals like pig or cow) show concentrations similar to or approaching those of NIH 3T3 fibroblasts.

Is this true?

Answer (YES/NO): NO